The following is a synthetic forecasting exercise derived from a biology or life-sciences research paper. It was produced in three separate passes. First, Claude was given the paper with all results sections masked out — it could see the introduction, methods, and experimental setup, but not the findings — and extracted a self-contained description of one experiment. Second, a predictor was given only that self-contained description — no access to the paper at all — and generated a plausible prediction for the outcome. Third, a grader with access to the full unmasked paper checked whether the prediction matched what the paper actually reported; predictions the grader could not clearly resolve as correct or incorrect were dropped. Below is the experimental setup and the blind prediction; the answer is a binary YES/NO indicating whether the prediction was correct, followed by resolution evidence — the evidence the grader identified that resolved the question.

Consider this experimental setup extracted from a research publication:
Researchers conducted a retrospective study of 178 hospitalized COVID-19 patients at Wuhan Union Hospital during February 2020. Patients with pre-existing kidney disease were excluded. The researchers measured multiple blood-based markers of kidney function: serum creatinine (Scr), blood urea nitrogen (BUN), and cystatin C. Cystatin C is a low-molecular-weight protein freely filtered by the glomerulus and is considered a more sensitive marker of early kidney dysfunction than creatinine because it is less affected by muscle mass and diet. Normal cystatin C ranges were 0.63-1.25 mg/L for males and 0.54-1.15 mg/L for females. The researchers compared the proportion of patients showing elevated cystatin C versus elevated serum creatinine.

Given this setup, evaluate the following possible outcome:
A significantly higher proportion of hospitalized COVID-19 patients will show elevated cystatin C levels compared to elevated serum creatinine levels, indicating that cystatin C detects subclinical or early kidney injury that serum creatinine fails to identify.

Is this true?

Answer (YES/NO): NO